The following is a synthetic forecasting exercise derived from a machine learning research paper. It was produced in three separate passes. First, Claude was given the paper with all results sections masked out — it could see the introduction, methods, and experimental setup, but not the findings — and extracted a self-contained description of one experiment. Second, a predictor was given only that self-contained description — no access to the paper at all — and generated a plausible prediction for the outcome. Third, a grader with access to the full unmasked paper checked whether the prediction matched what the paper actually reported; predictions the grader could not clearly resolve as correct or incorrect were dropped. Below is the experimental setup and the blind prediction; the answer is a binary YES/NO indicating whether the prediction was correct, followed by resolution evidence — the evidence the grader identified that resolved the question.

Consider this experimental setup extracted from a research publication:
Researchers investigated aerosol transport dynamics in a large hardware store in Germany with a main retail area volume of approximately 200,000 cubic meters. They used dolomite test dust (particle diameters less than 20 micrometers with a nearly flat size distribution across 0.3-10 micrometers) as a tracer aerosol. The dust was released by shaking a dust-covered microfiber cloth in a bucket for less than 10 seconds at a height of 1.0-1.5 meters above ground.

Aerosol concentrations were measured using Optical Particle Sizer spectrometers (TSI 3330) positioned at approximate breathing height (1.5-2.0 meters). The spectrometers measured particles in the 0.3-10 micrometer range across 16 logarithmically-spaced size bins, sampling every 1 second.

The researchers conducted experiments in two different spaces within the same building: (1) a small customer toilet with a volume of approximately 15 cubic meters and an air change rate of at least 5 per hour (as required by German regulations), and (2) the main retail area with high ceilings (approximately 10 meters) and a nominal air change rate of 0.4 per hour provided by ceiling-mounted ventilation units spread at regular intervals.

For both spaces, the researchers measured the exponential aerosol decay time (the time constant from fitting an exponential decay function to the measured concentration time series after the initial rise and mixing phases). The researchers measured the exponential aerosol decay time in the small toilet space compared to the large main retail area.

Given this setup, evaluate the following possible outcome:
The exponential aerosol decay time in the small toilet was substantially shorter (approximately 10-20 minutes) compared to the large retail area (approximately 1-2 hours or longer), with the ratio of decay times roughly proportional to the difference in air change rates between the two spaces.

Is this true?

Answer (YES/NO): NO